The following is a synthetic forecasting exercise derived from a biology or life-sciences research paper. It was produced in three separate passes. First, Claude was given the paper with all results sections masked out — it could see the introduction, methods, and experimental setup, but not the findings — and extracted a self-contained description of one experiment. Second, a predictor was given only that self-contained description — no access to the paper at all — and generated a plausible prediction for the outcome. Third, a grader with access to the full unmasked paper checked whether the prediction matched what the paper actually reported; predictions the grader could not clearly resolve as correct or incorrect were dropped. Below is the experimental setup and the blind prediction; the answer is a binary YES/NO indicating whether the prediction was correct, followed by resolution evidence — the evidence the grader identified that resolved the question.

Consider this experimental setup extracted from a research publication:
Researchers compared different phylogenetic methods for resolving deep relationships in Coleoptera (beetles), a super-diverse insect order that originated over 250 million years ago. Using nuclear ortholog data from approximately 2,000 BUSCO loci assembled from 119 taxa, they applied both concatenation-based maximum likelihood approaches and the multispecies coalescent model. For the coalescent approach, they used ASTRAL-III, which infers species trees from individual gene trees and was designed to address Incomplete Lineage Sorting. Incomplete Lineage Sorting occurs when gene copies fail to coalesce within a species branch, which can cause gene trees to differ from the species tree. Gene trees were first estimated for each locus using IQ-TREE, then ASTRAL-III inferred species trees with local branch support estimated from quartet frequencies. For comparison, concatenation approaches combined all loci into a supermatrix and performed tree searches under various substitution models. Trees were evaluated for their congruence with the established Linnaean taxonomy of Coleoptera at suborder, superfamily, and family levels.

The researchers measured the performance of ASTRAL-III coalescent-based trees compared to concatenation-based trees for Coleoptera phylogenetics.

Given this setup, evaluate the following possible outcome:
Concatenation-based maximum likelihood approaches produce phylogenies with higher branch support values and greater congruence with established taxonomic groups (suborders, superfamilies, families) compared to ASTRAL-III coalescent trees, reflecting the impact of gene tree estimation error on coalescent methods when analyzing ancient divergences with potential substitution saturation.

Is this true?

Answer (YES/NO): YES